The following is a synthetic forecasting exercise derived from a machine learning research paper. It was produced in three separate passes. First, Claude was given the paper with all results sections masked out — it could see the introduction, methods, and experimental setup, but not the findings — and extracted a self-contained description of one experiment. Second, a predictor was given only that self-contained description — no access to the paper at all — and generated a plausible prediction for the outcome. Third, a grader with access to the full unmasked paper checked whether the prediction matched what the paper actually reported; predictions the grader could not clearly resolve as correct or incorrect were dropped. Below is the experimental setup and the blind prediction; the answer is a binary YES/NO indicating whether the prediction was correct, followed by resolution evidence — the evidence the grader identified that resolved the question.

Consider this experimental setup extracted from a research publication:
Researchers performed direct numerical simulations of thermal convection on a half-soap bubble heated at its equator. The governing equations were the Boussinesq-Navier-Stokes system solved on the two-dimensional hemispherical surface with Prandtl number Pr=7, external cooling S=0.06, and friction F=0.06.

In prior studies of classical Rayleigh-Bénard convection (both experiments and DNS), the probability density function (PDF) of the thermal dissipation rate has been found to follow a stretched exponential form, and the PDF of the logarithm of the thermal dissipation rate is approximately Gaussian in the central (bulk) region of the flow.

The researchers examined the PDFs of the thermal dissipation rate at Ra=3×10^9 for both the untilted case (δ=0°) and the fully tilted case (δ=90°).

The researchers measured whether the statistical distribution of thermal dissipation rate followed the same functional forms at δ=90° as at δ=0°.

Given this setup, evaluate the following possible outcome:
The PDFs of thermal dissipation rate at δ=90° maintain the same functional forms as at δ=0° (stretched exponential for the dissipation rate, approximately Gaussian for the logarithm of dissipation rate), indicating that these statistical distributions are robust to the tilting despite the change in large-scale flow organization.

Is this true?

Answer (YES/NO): NO